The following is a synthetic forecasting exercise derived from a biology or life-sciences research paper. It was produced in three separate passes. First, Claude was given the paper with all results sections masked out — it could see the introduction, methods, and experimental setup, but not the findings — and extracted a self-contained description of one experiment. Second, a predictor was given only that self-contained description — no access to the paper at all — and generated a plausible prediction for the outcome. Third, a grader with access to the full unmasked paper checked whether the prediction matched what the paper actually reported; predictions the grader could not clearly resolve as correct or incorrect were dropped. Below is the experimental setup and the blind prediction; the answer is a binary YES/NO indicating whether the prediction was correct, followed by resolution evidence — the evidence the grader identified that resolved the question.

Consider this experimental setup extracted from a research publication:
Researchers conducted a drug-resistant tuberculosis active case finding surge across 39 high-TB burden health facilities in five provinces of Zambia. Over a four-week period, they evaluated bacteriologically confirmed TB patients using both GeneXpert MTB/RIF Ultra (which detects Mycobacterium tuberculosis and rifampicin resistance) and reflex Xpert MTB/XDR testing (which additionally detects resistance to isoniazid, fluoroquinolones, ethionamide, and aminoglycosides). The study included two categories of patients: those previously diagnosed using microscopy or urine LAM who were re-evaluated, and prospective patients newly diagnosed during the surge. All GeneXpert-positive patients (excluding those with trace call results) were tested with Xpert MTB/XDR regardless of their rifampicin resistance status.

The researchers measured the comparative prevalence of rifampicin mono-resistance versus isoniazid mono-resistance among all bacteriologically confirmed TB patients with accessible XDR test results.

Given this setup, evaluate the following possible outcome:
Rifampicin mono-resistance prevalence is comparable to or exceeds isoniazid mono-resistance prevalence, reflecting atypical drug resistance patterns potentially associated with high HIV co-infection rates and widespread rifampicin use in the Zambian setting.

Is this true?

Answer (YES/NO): YES